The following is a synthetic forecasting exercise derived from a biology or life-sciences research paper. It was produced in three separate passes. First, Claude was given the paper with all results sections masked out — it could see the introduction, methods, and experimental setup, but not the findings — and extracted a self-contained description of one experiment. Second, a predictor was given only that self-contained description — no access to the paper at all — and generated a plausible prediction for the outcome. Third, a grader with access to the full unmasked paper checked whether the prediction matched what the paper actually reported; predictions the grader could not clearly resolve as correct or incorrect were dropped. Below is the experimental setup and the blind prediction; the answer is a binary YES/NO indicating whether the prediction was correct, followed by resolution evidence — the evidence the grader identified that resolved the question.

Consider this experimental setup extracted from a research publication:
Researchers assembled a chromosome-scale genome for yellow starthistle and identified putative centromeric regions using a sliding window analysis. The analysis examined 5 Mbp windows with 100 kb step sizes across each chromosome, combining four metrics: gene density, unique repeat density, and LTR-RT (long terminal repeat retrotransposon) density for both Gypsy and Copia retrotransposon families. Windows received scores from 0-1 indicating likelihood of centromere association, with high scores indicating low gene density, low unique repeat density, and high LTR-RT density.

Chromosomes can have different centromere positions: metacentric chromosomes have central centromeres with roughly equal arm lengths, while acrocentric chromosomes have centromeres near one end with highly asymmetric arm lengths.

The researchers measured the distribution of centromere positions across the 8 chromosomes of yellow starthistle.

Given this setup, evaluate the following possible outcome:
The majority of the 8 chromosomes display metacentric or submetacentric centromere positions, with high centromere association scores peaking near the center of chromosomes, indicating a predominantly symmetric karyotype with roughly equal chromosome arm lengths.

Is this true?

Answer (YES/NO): NO